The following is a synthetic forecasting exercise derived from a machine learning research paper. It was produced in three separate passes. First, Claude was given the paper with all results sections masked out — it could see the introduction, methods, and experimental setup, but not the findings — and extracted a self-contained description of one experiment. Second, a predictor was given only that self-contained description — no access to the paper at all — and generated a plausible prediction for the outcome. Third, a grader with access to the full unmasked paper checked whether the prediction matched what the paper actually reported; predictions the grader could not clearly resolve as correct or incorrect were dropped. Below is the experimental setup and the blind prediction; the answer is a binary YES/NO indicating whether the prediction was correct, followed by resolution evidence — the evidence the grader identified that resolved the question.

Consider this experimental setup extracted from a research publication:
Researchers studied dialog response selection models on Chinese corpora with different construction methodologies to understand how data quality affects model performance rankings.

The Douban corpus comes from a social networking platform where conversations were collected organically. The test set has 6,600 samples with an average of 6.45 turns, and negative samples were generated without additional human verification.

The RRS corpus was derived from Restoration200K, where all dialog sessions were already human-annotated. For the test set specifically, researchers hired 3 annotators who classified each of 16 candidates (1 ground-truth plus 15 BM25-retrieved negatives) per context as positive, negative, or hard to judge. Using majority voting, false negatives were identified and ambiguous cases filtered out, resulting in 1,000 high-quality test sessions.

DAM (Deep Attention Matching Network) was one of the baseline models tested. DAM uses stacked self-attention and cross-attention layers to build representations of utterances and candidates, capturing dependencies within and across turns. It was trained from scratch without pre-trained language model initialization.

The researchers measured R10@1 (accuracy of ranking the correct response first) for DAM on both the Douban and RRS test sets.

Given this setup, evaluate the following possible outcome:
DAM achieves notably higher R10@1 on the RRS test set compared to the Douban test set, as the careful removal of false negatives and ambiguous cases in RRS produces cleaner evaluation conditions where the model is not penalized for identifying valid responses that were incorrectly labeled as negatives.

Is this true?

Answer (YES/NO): YES